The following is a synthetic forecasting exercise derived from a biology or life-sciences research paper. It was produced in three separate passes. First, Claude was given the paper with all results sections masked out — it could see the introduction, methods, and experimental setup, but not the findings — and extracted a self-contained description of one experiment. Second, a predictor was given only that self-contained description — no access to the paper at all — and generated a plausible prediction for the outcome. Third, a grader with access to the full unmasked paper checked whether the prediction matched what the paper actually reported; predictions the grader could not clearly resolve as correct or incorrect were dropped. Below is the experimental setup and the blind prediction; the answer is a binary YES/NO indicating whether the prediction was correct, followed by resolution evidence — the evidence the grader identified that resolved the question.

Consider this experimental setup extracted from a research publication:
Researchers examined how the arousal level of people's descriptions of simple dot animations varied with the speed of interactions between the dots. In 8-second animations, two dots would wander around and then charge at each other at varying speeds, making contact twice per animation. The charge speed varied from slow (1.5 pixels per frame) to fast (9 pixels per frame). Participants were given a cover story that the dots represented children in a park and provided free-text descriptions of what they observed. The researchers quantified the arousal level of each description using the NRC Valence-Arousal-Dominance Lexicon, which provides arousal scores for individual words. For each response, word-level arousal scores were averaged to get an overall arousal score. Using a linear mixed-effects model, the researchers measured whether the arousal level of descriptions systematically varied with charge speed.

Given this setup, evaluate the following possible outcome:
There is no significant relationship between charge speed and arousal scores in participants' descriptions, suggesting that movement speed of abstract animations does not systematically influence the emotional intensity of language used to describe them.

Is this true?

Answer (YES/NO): NO